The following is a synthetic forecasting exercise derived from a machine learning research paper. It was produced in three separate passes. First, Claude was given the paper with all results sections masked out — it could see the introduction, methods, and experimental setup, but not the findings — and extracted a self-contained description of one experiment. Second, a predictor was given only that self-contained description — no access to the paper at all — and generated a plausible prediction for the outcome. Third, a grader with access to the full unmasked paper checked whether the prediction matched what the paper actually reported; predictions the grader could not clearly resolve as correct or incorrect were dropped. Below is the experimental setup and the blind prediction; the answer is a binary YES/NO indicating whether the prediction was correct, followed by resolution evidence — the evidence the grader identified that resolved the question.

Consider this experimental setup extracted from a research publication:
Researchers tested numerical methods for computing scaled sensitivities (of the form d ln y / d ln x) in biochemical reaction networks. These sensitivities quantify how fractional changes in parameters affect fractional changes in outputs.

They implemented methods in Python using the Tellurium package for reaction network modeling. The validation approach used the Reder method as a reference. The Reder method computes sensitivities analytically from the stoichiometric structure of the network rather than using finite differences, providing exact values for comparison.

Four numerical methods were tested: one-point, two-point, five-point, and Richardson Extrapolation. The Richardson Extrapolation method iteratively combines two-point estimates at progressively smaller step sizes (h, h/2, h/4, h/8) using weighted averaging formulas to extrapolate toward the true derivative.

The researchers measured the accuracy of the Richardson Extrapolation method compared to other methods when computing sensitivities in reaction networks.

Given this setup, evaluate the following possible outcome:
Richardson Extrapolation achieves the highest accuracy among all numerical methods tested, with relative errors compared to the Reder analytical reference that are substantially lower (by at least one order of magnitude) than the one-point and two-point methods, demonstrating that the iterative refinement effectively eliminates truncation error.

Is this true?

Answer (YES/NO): YES